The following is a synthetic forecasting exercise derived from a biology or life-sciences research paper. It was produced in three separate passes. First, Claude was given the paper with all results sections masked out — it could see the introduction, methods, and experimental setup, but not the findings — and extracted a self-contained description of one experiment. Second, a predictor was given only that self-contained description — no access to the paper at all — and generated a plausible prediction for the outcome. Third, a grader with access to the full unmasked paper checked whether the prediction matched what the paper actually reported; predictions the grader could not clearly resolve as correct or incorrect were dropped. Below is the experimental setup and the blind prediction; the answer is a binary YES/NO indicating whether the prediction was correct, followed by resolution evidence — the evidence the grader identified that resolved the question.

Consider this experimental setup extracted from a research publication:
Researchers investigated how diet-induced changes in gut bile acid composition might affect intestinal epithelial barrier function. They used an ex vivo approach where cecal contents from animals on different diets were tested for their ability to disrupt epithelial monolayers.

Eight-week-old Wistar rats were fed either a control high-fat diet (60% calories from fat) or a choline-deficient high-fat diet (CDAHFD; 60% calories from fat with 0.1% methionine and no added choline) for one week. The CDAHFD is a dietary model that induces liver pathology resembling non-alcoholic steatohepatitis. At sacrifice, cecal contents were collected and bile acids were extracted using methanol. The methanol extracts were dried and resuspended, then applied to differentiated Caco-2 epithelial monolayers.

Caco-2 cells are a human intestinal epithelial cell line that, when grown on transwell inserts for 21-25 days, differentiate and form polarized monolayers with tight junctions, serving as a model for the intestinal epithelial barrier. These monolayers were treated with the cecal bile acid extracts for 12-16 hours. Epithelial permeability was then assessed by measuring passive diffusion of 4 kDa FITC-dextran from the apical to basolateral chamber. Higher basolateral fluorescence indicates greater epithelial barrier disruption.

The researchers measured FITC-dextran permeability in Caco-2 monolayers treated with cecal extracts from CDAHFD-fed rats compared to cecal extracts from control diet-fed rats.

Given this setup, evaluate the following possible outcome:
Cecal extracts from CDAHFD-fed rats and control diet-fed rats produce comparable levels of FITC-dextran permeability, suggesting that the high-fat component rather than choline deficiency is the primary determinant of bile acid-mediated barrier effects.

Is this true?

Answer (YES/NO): NO